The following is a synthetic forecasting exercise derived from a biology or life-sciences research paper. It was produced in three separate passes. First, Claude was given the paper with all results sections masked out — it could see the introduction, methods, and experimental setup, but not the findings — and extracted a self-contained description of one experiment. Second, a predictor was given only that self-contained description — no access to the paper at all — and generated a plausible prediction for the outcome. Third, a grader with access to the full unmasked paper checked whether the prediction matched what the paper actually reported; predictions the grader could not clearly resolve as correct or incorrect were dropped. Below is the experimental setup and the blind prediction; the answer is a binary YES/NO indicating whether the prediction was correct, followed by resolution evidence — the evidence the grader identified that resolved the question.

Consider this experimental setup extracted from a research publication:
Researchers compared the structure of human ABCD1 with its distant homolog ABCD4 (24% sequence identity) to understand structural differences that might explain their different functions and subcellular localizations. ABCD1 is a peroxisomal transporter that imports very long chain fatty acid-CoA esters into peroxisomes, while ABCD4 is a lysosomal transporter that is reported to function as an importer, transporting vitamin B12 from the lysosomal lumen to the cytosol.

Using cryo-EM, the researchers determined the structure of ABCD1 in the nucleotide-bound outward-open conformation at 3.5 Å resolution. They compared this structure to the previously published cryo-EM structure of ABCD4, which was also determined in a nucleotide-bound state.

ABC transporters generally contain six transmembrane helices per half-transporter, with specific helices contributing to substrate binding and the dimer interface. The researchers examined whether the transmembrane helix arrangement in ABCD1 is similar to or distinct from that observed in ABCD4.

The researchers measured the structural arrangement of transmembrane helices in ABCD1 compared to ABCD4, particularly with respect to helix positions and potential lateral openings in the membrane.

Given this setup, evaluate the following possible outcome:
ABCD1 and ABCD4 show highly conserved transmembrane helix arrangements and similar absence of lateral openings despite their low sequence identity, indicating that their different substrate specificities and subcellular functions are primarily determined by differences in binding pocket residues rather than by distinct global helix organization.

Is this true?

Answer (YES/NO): NO